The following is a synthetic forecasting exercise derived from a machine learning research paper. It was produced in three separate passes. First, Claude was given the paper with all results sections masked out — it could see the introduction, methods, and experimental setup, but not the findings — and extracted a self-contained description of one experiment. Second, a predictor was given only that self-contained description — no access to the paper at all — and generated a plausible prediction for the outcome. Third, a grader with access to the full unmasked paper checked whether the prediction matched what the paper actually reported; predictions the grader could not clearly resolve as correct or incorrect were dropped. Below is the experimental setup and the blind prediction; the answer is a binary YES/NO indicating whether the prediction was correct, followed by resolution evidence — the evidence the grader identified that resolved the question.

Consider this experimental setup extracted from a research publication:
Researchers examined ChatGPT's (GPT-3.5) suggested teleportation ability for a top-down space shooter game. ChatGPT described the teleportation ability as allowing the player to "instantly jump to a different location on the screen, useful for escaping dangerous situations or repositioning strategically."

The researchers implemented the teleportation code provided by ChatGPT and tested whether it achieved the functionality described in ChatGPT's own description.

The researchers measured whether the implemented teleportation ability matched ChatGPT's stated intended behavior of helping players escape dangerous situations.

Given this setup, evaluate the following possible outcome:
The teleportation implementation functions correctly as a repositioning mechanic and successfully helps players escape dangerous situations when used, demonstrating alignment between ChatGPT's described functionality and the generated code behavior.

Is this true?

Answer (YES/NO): NO